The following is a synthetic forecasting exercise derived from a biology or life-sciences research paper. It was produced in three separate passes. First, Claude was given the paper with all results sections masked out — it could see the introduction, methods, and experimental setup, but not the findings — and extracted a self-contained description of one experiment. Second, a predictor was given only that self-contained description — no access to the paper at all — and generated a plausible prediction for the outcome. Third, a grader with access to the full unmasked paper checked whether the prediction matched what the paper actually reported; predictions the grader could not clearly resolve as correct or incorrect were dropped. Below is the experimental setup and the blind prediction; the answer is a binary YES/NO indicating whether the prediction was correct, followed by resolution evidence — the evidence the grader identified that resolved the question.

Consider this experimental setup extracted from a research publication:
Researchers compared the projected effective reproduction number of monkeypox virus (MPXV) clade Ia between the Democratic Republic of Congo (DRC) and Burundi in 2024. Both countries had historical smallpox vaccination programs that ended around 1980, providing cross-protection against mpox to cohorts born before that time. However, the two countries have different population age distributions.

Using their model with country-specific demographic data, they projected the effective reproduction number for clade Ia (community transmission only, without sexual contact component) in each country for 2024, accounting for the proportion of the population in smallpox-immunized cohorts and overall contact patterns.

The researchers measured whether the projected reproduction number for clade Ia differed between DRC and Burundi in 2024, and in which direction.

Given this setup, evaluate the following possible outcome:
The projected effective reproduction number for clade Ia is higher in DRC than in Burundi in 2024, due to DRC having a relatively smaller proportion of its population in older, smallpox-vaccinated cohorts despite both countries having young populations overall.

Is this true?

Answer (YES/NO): NO